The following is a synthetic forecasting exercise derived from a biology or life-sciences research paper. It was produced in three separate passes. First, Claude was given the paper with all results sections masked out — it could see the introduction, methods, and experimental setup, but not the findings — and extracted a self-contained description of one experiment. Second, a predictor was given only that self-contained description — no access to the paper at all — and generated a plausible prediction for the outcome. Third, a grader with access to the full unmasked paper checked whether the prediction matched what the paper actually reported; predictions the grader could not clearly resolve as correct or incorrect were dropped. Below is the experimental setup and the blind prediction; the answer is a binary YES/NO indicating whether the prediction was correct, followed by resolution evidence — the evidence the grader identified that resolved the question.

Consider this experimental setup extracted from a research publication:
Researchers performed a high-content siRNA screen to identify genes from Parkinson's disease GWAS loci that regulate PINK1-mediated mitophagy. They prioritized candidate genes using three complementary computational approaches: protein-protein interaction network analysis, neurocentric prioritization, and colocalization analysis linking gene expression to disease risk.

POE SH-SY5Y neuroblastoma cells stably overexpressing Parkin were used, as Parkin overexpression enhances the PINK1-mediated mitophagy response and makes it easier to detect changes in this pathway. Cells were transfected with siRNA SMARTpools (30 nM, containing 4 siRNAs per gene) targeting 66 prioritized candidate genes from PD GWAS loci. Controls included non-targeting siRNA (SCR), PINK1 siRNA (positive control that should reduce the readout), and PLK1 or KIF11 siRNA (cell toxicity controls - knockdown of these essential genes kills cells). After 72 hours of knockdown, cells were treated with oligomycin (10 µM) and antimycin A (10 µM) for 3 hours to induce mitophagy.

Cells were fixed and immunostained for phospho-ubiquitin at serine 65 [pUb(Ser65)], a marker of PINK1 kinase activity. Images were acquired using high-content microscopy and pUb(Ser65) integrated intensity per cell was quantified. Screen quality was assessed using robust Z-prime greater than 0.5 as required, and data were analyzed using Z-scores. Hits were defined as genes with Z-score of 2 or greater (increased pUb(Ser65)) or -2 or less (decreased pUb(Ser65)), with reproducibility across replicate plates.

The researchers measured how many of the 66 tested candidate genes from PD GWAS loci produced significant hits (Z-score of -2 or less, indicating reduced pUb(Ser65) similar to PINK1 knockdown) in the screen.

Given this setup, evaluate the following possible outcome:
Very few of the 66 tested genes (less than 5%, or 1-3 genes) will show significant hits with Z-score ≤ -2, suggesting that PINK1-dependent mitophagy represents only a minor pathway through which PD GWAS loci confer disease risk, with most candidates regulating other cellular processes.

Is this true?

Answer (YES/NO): YES